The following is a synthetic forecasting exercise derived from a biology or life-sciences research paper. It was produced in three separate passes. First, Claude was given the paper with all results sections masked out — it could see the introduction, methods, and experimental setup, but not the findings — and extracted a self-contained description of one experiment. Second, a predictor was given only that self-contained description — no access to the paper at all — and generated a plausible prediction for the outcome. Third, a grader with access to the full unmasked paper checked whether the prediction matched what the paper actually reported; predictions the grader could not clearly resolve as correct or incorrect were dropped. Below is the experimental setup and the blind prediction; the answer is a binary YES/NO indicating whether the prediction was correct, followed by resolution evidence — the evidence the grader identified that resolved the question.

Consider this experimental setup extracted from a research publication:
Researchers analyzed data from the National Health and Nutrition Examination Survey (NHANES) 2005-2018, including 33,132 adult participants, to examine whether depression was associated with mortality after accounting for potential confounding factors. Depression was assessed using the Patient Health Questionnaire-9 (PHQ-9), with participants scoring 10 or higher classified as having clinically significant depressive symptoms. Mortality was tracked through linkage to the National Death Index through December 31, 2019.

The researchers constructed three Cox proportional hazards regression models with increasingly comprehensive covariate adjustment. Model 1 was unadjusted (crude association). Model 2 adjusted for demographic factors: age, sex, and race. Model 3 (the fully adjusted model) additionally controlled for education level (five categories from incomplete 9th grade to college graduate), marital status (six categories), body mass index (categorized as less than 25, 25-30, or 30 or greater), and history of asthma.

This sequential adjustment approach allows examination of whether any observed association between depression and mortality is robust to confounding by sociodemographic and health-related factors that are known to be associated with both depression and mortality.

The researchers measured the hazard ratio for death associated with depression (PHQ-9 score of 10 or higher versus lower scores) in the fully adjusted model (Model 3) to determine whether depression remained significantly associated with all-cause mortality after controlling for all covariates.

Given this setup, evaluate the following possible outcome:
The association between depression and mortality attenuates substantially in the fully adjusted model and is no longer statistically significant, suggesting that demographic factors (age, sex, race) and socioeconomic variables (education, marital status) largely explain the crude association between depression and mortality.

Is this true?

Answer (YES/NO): NO